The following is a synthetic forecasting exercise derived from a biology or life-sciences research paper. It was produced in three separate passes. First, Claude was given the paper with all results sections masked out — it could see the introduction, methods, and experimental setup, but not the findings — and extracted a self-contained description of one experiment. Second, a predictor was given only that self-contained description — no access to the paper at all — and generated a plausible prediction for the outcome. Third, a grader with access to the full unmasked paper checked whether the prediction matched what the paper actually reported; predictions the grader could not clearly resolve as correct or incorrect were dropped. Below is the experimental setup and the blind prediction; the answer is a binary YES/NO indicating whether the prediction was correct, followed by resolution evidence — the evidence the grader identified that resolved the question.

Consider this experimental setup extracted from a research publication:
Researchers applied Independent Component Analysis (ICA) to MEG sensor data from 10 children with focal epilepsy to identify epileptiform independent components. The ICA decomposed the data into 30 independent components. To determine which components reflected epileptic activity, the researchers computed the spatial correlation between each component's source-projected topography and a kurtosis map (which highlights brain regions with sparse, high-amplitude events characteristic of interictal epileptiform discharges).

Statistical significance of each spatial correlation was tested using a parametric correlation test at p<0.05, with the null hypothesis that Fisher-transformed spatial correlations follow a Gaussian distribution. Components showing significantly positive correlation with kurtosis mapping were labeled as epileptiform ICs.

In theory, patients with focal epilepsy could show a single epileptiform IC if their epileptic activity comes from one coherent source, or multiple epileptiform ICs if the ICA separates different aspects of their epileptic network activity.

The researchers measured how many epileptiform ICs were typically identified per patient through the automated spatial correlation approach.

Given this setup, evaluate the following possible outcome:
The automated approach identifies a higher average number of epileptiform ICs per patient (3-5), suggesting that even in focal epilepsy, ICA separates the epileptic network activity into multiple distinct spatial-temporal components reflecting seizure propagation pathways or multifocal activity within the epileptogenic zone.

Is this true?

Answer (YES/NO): NO